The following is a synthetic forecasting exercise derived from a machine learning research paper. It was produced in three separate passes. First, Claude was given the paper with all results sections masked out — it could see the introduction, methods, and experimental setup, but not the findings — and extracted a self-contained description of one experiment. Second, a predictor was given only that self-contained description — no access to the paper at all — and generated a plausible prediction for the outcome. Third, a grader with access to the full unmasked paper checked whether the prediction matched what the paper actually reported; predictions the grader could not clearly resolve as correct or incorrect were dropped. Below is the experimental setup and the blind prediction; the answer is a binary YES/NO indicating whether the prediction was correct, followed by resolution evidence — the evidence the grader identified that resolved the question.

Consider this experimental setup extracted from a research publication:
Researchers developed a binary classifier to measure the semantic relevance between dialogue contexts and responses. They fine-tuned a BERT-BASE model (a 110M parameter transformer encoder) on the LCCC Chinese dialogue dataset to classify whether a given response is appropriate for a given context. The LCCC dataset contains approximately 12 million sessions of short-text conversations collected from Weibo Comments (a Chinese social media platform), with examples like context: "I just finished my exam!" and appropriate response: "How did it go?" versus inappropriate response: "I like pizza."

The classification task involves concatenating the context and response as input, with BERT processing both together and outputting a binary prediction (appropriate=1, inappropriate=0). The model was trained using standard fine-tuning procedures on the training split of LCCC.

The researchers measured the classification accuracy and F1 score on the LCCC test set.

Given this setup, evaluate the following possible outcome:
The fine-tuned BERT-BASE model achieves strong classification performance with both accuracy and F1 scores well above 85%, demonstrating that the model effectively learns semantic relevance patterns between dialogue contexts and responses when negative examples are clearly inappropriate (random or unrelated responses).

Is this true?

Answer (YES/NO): NO